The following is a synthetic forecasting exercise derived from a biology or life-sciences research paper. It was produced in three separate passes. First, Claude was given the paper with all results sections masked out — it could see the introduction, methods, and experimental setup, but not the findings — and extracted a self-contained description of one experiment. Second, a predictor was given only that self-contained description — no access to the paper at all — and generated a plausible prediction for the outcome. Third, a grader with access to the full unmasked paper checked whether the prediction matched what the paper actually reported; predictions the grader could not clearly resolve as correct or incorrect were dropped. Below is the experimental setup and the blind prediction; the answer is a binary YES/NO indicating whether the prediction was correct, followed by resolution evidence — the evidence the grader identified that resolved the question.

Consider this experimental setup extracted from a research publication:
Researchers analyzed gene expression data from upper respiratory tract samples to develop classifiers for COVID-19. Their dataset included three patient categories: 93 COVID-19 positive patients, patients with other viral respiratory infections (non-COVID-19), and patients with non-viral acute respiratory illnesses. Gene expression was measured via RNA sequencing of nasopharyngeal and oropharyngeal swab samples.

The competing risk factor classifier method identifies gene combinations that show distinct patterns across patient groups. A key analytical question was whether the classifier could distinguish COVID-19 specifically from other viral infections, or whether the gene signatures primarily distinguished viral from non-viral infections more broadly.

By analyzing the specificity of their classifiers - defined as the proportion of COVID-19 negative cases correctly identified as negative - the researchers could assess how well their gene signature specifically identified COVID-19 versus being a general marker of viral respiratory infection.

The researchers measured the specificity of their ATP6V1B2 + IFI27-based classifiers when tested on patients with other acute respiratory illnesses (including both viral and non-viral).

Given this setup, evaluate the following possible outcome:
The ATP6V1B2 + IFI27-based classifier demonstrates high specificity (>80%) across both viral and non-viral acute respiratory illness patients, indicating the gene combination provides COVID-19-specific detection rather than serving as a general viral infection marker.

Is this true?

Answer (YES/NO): YES